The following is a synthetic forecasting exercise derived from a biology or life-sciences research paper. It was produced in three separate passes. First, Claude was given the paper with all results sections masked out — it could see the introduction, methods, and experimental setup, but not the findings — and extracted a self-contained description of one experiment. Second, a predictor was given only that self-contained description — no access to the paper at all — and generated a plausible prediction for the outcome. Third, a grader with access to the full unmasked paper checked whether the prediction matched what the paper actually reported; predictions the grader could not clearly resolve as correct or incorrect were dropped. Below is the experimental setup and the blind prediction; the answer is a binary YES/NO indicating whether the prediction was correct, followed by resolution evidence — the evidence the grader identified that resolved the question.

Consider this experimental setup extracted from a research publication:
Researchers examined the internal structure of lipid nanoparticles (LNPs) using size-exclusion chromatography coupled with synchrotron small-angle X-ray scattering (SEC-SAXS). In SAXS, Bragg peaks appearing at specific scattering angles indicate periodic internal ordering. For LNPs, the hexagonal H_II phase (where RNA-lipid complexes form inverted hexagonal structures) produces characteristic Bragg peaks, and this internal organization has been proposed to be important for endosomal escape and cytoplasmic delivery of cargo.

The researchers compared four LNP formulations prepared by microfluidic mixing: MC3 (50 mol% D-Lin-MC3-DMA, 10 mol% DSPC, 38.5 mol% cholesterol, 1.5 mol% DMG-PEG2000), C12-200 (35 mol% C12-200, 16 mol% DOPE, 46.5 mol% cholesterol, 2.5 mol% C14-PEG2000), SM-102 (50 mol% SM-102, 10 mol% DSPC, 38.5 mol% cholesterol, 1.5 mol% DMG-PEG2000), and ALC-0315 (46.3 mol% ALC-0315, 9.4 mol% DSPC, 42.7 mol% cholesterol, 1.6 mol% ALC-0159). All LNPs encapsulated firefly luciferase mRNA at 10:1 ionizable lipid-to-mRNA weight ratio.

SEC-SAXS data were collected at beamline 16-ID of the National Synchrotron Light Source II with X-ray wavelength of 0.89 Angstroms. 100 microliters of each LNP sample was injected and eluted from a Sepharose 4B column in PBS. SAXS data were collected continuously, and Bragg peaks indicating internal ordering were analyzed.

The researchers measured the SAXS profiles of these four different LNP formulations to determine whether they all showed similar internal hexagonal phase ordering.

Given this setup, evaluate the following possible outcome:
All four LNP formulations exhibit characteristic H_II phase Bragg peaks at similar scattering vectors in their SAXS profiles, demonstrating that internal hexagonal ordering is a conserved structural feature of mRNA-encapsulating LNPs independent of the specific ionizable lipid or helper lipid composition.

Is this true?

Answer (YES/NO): NO